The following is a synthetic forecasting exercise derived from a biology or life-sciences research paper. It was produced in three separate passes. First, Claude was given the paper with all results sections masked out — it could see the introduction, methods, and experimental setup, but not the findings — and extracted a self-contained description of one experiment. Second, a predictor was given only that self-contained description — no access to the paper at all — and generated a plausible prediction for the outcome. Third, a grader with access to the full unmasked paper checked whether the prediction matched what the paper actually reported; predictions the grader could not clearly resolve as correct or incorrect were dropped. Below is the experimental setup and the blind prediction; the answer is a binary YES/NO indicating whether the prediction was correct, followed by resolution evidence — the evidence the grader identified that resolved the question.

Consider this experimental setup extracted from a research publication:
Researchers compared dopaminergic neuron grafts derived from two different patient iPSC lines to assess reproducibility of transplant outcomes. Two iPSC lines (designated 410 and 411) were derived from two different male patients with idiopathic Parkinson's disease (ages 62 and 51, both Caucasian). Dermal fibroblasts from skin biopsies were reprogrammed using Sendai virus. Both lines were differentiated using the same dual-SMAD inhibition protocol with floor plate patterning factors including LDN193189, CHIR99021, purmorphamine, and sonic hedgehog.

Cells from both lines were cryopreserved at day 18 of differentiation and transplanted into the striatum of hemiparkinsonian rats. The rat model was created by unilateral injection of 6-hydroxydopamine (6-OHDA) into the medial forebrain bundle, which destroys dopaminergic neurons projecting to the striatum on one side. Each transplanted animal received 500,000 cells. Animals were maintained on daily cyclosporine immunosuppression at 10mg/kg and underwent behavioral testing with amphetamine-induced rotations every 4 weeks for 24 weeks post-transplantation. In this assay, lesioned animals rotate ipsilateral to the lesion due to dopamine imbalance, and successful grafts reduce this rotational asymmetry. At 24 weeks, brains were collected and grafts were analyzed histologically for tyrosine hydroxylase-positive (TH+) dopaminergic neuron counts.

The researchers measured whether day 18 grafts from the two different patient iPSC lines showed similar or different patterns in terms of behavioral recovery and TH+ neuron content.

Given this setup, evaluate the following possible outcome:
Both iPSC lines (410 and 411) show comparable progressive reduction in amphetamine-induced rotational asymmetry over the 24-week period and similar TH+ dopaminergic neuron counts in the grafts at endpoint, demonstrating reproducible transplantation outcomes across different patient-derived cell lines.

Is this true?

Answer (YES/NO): NO